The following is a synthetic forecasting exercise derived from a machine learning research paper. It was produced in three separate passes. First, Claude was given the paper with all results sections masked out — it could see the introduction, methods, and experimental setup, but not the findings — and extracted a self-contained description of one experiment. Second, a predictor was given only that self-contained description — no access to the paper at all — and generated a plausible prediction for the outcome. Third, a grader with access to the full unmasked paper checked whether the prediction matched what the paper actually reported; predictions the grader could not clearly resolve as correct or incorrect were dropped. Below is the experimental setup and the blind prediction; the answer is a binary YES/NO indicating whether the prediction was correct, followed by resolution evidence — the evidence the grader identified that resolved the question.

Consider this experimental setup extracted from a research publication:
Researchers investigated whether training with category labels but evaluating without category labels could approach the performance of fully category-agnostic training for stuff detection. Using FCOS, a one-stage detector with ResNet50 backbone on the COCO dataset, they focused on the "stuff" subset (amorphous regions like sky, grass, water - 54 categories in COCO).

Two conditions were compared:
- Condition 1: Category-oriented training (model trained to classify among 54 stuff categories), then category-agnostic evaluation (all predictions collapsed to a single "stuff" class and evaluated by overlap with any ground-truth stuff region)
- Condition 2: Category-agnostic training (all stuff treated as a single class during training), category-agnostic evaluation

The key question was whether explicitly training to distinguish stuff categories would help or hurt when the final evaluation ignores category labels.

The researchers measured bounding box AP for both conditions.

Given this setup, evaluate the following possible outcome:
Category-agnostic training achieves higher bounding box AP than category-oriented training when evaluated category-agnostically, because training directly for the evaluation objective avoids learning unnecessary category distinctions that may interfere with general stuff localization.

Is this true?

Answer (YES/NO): YES